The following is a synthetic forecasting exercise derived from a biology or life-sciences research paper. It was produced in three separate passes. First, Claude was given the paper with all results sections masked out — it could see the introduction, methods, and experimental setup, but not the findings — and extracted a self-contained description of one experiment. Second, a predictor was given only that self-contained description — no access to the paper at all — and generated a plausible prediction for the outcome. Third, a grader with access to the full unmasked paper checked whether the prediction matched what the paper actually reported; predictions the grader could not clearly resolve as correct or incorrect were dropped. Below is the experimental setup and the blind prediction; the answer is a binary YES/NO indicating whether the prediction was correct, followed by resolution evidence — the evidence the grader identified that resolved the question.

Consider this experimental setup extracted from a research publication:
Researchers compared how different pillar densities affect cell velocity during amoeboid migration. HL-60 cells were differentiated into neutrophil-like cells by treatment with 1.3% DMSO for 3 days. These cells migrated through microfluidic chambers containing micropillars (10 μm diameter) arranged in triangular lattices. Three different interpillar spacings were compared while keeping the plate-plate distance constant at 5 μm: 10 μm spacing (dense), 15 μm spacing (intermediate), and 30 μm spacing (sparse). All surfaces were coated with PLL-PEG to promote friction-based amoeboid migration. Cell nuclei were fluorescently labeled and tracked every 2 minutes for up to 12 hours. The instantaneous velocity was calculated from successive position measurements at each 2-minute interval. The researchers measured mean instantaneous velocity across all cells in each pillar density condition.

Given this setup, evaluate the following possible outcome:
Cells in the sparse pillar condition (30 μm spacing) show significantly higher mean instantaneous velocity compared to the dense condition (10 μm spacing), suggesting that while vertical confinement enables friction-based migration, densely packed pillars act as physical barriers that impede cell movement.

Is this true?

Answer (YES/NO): NO